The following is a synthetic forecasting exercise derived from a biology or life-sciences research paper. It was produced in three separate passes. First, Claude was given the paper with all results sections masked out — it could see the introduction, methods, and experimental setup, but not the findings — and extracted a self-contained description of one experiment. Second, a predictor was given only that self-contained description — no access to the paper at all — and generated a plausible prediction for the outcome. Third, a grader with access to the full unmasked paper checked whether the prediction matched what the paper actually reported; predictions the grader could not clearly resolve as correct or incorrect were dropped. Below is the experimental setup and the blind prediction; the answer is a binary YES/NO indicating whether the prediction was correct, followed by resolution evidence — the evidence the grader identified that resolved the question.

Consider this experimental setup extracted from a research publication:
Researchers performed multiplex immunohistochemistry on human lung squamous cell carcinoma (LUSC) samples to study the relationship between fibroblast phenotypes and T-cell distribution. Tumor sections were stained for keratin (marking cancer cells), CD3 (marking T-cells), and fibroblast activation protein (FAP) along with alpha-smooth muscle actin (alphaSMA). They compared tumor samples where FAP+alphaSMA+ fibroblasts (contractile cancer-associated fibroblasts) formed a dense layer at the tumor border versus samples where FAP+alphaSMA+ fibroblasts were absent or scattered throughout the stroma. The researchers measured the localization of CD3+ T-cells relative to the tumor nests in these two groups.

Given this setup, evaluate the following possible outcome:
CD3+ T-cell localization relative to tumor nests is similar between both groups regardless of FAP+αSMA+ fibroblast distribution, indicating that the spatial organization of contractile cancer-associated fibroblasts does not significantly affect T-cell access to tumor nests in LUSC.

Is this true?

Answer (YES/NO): NO